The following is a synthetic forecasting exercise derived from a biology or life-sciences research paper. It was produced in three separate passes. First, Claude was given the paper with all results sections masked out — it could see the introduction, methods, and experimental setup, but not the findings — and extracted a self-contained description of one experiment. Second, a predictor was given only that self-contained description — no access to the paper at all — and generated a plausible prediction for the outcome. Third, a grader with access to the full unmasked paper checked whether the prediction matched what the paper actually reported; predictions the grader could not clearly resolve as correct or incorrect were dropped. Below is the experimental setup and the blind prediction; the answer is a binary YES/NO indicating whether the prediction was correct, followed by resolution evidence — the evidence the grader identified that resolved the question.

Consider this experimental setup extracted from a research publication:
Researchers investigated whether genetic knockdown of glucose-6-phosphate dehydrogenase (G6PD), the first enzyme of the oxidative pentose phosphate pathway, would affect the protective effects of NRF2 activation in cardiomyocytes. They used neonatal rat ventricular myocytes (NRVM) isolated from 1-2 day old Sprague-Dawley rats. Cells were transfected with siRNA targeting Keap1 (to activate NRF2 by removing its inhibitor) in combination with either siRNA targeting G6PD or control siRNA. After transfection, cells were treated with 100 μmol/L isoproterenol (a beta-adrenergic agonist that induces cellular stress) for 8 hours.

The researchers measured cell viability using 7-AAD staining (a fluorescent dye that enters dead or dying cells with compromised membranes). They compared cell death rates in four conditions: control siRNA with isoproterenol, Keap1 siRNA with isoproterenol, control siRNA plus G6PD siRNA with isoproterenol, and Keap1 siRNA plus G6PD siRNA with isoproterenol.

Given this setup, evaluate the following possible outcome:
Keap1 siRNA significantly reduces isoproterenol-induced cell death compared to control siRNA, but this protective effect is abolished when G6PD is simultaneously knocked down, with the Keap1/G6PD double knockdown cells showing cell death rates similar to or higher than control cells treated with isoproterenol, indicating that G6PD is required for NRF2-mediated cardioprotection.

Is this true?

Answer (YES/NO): YES